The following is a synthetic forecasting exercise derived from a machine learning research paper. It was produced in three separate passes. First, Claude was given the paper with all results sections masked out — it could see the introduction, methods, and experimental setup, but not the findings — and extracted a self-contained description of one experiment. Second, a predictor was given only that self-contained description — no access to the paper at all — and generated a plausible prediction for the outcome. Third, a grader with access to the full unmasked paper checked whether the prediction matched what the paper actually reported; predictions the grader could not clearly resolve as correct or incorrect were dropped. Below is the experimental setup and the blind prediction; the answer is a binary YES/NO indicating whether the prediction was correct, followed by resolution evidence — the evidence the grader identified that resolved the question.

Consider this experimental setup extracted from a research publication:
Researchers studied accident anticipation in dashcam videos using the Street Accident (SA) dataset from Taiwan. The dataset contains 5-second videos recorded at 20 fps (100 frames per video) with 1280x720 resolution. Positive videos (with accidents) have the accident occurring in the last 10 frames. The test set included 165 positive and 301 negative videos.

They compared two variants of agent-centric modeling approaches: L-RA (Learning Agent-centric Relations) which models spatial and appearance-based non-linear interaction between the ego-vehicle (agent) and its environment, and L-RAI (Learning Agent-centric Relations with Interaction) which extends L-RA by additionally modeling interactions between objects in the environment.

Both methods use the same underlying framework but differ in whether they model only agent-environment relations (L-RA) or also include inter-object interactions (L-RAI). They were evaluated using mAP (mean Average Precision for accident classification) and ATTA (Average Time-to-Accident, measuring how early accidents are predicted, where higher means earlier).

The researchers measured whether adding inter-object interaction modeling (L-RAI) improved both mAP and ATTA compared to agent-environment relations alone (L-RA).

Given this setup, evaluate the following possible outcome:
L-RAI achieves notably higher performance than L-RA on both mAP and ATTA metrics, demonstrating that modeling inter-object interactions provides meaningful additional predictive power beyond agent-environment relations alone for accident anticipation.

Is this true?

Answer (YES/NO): NO